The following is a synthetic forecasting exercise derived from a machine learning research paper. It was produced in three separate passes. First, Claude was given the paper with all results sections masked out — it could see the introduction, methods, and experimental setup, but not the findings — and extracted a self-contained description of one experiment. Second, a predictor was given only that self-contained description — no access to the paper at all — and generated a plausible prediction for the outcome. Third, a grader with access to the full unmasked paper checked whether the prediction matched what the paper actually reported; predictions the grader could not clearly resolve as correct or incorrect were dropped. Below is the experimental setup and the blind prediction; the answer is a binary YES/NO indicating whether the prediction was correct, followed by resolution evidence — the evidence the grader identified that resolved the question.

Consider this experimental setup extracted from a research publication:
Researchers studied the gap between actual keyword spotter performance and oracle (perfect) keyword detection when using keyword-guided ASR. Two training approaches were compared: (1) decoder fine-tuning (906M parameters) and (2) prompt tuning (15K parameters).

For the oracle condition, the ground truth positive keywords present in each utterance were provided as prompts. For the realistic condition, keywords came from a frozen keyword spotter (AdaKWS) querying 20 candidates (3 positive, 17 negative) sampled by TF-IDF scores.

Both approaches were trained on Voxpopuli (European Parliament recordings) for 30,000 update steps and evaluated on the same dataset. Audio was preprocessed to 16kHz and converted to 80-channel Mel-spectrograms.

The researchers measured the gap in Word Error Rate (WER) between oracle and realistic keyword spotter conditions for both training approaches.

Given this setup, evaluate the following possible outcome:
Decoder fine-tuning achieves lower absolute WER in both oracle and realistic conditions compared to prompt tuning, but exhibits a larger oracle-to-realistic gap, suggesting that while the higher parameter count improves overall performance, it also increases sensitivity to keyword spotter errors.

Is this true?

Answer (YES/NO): YES